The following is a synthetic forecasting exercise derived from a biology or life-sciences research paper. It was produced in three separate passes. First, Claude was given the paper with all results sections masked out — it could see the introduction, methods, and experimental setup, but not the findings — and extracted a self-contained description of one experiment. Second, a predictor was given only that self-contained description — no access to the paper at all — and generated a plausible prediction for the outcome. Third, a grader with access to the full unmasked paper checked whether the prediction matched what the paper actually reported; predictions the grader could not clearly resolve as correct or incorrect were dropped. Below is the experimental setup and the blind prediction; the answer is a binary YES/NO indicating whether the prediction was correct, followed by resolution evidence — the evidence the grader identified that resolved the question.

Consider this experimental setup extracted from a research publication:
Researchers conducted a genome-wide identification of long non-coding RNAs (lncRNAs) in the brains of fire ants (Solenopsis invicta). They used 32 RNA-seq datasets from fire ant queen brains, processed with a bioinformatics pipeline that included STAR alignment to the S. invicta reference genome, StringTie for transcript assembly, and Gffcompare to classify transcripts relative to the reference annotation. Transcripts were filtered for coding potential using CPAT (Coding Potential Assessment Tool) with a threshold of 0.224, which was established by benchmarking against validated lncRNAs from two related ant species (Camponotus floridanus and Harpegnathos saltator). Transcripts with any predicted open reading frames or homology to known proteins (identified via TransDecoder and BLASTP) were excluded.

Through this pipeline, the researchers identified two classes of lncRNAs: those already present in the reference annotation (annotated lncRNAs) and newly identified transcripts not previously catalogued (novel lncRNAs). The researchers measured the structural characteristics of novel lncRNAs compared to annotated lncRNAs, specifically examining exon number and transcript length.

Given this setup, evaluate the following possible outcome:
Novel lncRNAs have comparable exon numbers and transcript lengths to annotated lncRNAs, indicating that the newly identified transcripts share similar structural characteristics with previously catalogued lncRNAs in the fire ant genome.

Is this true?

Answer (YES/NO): NO